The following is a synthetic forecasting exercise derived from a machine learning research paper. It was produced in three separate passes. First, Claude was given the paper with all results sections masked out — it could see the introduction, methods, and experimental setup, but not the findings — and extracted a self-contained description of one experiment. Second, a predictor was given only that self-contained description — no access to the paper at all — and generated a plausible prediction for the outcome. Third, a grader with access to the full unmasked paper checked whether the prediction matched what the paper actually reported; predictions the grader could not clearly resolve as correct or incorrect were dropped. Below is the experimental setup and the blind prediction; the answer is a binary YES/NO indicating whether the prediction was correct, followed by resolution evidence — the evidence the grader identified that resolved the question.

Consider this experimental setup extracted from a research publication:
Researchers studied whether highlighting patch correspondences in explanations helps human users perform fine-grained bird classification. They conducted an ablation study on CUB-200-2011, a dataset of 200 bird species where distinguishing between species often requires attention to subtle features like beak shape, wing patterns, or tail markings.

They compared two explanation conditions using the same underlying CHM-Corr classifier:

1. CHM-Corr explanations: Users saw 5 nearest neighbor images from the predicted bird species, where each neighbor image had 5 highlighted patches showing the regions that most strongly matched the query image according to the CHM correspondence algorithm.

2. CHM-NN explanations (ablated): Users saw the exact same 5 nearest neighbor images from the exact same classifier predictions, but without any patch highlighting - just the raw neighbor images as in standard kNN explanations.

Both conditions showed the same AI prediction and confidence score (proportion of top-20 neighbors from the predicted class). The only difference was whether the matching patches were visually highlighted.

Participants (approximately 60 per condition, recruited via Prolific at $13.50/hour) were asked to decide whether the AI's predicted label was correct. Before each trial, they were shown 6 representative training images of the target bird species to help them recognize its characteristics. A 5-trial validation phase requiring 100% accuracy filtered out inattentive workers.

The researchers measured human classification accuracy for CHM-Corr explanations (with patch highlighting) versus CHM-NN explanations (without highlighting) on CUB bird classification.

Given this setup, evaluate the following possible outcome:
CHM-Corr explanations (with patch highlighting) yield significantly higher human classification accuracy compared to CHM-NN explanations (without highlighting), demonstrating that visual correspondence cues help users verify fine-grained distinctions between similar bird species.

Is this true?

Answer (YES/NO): YES